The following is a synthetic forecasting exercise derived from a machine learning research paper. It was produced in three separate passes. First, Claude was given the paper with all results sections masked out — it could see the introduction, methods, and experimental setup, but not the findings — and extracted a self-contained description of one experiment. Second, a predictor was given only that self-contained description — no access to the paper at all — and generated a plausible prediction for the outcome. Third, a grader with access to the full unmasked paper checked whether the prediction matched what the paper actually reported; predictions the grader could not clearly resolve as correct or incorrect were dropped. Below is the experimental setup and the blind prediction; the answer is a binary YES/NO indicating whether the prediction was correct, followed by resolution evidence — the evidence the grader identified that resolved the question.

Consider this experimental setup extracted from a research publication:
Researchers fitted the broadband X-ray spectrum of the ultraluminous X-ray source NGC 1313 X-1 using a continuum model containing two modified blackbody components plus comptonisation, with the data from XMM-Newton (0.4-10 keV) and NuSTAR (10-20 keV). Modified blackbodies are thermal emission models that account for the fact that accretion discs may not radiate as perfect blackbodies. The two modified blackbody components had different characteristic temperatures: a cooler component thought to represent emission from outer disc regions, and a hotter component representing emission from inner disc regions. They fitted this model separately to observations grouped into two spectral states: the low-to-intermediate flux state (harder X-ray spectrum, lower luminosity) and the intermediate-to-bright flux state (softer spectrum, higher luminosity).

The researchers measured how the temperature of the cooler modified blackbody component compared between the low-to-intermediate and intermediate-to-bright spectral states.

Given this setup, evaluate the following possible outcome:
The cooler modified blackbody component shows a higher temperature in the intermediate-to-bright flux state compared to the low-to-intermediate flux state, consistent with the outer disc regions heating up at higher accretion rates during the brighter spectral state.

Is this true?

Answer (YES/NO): YES